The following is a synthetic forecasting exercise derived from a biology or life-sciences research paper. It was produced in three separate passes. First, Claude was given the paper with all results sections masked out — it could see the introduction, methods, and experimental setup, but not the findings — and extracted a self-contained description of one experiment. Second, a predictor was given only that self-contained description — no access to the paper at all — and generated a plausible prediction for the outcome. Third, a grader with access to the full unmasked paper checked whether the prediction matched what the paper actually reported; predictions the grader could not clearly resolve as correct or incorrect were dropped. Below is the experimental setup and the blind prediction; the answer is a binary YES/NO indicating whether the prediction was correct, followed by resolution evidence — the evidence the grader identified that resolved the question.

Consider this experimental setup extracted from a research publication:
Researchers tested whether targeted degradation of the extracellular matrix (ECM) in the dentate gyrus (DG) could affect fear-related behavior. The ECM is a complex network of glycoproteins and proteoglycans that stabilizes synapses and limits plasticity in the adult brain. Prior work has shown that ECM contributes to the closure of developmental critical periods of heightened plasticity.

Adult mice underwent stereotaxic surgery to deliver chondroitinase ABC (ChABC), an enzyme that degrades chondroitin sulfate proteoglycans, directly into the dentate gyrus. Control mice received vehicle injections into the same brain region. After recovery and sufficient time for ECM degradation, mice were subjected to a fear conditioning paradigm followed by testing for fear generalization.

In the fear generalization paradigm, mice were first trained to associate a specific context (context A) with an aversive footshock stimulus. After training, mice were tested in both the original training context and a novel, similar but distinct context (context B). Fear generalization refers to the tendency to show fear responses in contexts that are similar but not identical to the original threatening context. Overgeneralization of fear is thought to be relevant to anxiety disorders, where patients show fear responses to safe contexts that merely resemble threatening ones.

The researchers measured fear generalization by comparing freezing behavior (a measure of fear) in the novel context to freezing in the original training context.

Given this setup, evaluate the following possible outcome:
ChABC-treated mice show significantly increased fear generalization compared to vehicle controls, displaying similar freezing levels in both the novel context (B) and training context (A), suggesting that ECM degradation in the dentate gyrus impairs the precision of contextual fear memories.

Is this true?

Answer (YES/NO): NO